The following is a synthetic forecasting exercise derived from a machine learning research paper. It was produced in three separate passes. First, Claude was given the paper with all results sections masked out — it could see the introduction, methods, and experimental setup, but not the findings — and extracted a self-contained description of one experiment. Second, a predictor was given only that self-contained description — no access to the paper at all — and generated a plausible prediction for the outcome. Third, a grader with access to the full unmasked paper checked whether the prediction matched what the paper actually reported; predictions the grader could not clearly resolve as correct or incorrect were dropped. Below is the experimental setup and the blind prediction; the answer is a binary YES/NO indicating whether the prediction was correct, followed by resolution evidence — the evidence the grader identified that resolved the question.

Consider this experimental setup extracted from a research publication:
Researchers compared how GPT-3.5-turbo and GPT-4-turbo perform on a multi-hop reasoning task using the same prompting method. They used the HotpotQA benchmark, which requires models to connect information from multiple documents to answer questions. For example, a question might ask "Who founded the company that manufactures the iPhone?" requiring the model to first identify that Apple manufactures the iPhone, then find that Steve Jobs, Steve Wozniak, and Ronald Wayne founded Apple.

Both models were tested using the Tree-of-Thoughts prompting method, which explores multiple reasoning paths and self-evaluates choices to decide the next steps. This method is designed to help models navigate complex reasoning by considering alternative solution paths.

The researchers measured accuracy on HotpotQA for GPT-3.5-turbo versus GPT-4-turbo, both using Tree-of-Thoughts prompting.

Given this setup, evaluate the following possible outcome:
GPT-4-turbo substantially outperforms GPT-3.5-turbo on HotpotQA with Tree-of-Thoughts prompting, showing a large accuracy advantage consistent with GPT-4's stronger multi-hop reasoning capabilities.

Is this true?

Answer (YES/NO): YES